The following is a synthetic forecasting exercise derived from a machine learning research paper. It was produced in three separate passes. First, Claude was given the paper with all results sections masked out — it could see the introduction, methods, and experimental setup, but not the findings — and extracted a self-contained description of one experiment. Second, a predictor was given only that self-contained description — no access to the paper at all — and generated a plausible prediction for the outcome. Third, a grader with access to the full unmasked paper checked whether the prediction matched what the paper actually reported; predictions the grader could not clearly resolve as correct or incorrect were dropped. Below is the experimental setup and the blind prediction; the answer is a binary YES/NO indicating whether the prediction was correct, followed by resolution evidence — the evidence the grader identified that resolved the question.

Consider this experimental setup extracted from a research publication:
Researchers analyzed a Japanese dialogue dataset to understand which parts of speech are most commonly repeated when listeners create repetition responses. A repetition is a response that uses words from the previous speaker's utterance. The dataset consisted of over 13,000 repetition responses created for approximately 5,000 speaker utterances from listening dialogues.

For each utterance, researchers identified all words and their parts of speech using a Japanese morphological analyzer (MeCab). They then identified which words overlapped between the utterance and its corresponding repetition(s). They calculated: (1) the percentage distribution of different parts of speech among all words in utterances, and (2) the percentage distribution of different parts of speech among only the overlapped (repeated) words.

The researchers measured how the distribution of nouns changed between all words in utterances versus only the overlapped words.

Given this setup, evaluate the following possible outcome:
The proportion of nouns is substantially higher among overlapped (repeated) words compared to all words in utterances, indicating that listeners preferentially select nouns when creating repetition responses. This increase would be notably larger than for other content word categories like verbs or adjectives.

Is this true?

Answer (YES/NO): YES